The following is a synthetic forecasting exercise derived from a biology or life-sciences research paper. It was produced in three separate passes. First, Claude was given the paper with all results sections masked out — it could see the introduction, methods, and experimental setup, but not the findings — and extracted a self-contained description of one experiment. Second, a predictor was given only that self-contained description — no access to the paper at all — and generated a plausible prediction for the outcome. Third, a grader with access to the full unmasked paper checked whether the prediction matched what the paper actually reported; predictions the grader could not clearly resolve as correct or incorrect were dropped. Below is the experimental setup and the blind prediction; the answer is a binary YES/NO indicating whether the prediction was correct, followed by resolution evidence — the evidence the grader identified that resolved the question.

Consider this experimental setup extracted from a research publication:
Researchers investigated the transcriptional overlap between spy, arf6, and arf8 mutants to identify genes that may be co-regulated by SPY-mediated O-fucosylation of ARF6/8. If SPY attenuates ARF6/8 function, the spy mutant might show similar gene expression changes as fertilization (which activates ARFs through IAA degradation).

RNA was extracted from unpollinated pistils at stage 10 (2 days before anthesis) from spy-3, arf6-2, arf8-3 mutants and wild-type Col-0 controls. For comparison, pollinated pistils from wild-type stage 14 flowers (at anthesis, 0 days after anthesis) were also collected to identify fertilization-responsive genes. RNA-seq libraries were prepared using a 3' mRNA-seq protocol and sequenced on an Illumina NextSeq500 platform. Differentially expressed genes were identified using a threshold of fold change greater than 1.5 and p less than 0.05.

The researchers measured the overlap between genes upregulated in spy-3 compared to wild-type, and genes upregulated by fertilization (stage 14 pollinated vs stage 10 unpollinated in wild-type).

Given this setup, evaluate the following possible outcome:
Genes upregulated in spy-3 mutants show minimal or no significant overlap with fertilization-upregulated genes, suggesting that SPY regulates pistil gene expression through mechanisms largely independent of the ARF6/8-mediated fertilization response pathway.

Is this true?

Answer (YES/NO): NO